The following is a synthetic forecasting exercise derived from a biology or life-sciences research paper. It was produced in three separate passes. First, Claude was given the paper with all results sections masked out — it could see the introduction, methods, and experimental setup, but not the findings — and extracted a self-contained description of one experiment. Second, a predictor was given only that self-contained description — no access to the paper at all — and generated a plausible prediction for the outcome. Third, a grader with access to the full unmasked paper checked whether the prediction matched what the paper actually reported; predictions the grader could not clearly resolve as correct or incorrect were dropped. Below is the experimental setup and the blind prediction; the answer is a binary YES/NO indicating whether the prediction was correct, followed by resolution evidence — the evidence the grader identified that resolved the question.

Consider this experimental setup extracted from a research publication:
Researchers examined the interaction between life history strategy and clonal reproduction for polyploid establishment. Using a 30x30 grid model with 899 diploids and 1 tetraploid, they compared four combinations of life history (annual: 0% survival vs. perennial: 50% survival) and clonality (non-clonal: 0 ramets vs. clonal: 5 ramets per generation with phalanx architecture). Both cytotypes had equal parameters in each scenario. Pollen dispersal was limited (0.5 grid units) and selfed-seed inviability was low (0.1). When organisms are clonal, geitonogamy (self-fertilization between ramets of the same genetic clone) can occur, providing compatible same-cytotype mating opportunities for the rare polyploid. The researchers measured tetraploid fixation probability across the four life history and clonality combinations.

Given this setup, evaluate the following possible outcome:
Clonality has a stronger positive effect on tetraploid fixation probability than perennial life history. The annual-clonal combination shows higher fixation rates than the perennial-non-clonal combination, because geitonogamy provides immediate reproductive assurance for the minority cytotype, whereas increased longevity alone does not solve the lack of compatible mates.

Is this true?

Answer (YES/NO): NO